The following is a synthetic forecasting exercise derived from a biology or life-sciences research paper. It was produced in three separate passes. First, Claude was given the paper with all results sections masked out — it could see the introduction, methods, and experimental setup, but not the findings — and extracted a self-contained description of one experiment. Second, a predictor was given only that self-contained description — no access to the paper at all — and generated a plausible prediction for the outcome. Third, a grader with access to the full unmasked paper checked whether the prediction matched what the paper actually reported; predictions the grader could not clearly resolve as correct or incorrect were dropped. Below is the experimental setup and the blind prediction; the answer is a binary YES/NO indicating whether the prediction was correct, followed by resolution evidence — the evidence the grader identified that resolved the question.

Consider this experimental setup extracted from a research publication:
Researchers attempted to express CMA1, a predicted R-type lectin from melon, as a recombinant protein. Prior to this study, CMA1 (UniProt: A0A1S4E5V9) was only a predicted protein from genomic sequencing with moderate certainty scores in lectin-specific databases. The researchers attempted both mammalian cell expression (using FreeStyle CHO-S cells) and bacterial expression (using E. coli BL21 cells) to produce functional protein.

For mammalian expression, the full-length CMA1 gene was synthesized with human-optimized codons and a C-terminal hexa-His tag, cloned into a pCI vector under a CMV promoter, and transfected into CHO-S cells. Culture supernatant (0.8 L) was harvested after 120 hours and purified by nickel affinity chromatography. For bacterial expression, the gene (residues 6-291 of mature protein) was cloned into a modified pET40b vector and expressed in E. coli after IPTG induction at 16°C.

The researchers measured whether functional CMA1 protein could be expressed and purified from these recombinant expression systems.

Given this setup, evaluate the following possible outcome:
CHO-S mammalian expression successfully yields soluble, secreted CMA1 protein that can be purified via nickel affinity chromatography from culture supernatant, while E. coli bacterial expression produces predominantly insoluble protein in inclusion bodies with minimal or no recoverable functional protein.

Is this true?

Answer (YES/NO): NO